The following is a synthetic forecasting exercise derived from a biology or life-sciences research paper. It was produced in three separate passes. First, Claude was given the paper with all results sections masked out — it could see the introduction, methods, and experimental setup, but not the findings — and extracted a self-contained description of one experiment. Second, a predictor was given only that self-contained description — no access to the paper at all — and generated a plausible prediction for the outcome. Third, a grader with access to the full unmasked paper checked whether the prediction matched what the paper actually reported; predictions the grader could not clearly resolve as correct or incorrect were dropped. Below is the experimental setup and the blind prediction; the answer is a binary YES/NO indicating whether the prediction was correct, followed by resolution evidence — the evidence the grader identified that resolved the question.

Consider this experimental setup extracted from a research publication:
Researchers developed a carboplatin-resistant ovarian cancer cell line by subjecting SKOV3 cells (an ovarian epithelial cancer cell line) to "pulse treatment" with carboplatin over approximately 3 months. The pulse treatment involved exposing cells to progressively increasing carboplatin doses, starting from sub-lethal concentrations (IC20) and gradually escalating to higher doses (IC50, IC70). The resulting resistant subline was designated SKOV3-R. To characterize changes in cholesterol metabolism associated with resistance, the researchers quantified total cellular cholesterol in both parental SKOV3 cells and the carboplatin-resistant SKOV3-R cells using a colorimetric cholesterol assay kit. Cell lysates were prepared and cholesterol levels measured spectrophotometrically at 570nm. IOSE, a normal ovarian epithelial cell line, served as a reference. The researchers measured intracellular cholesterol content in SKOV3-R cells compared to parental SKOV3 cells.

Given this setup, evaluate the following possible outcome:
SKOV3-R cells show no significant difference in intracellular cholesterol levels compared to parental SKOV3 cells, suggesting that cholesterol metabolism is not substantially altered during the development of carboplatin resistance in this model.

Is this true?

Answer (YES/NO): NO